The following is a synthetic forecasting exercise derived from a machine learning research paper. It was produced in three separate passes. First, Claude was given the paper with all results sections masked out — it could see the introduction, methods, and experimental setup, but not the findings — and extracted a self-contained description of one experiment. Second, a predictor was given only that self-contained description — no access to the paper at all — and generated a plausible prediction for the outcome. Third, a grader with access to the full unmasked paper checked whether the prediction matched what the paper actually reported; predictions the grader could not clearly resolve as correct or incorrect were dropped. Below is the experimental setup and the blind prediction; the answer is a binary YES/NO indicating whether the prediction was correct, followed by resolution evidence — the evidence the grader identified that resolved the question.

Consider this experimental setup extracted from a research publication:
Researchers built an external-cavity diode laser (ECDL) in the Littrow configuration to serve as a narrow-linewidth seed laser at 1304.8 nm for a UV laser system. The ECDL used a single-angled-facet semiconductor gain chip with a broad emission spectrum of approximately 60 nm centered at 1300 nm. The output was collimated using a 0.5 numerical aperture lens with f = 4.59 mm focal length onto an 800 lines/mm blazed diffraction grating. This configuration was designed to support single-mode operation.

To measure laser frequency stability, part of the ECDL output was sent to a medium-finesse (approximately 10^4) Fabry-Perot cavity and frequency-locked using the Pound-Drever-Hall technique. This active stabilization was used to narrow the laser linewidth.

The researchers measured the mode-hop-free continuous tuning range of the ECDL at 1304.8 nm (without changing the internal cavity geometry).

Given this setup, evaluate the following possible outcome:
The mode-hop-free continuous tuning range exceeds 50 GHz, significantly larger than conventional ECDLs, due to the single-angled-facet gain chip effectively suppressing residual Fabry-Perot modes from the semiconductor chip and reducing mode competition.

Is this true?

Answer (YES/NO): NO